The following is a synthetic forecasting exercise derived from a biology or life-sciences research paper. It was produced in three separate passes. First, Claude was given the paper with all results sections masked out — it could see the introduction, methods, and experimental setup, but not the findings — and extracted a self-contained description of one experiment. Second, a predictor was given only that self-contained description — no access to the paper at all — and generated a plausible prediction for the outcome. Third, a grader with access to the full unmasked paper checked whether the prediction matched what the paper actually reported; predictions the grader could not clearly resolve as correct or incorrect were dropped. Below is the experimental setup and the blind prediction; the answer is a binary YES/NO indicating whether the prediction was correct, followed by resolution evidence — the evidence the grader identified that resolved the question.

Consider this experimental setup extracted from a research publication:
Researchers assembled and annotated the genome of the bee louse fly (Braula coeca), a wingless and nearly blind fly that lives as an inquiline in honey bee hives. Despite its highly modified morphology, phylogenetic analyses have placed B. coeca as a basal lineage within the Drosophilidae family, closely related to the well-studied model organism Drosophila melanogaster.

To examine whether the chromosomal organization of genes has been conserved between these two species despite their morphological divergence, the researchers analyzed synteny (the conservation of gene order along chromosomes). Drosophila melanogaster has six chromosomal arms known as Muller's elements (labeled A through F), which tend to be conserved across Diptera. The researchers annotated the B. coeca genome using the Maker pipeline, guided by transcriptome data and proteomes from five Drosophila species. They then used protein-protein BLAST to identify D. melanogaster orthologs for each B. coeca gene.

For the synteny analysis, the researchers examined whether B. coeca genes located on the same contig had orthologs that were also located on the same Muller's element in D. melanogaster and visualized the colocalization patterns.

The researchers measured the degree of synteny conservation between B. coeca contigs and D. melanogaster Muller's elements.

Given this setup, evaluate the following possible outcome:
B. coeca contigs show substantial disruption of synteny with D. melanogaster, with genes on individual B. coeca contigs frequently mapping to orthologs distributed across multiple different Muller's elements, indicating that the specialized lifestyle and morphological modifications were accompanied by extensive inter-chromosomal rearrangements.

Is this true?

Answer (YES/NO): NO